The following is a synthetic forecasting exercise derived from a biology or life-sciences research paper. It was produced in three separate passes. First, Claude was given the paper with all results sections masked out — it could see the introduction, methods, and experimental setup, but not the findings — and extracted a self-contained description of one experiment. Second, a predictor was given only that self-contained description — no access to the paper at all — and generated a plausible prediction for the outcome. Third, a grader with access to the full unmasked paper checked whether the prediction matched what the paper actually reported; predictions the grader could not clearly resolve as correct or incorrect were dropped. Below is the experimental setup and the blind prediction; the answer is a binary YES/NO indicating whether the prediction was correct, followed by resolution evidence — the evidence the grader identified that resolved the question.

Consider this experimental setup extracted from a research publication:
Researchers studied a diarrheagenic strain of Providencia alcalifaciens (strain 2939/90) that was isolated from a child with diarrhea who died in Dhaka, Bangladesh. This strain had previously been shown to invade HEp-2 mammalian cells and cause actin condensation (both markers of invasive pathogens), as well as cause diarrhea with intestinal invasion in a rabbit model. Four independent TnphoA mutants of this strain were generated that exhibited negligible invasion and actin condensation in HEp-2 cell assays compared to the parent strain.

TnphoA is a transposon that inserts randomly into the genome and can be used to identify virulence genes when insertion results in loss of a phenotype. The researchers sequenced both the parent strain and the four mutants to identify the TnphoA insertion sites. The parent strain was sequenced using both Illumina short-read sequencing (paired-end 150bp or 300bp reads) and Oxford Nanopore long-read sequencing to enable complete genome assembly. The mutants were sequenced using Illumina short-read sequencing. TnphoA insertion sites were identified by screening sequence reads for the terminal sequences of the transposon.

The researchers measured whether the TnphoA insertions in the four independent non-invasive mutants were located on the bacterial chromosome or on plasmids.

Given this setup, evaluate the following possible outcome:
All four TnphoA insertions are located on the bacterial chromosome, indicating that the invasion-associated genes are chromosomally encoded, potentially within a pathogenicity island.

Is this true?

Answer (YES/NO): NO